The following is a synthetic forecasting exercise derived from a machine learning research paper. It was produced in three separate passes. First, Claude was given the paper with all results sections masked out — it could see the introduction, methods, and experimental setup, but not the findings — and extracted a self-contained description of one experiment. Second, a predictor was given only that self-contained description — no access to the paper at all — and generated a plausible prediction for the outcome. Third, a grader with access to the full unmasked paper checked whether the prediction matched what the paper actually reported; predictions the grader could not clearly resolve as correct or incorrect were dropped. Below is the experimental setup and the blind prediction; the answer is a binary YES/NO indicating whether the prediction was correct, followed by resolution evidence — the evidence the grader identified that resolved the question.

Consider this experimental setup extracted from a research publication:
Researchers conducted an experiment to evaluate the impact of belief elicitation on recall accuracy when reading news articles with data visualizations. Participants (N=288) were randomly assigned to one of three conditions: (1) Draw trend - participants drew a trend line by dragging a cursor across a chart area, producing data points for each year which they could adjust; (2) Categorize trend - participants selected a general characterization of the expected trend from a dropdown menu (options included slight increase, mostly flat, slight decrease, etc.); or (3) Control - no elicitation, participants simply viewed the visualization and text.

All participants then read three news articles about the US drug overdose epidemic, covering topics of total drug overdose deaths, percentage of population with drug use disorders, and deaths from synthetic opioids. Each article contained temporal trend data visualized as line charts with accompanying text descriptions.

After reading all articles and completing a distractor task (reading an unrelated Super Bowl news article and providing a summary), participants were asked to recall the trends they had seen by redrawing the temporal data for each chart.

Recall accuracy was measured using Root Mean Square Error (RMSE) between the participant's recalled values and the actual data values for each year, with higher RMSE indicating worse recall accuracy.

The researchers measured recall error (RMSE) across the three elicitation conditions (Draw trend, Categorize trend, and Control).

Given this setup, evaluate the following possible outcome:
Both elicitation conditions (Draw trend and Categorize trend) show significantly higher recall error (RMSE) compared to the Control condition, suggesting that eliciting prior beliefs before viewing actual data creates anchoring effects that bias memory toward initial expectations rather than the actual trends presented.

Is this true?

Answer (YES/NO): NO